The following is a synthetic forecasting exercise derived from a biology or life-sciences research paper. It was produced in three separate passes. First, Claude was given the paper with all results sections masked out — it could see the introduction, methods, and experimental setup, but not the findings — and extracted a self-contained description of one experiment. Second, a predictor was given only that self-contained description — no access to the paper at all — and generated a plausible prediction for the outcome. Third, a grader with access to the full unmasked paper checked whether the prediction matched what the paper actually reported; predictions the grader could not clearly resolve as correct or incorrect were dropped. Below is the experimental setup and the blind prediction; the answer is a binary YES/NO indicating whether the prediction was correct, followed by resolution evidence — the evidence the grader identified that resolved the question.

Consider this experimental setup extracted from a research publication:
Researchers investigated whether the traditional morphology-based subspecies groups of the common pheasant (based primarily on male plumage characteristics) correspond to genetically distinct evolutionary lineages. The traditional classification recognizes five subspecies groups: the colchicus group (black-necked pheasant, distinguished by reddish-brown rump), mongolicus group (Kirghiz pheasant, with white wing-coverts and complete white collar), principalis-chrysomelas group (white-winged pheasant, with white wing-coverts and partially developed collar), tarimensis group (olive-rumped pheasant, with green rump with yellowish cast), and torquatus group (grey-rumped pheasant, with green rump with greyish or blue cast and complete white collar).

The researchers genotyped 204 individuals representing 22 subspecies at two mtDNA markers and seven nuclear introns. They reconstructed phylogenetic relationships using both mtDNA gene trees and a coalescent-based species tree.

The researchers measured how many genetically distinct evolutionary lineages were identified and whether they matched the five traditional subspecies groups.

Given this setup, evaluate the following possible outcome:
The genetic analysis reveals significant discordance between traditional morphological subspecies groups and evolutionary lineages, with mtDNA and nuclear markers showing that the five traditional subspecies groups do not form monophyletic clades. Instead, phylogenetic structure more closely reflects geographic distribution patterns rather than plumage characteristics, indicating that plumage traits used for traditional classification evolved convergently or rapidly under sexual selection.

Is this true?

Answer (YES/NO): NO